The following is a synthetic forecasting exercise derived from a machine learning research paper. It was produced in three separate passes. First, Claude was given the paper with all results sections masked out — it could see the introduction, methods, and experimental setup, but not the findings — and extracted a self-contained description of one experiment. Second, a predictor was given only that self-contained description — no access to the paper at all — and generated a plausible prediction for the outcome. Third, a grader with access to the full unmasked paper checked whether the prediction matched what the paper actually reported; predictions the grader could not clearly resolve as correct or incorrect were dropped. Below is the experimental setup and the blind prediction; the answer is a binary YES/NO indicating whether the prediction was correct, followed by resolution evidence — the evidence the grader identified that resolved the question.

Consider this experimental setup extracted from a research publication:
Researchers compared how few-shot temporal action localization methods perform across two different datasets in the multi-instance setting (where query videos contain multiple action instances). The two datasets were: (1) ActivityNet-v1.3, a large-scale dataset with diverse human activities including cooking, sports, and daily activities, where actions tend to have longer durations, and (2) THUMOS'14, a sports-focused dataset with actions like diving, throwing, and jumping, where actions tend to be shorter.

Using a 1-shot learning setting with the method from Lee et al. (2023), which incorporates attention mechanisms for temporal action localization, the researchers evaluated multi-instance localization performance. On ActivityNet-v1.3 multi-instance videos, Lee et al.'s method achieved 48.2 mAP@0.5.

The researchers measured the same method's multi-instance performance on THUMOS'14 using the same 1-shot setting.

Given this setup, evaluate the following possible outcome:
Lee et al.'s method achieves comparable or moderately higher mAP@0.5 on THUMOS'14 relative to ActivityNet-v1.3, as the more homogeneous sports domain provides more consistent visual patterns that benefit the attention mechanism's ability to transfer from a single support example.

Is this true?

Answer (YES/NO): NO